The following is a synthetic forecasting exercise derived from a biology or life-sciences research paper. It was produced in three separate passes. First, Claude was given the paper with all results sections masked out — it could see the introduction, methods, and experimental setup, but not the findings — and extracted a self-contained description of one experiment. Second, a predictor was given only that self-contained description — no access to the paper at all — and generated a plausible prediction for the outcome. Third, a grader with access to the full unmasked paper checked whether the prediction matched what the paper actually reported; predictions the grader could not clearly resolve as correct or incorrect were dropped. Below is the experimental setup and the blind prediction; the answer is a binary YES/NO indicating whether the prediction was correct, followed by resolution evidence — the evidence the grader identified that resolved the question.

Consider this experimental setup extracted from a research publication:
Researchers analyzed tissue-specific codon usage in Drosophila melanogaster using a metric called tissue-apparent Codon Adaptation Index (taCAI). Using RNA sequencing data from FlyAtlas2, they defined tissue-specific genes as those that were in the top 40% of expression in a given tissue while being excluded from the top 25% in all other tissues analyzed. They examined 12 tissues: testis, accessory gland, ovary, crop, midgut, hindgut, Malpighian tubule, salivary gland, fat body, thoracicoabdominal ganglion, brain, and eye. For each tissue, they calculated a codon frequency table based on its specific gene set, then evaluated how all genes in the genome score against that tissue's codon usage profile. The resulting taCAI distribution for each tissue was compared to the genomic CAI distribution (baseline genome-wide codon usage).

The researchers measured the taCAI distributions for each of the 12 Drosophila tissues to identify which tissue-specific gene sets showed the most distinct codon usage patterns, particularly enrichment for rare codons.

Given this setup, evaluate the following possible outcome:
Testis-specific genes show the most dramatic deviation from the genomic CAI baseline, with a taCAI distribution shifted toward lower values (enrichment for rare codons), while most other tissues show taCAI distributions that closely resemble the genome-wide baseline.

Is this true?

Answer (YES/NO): NO